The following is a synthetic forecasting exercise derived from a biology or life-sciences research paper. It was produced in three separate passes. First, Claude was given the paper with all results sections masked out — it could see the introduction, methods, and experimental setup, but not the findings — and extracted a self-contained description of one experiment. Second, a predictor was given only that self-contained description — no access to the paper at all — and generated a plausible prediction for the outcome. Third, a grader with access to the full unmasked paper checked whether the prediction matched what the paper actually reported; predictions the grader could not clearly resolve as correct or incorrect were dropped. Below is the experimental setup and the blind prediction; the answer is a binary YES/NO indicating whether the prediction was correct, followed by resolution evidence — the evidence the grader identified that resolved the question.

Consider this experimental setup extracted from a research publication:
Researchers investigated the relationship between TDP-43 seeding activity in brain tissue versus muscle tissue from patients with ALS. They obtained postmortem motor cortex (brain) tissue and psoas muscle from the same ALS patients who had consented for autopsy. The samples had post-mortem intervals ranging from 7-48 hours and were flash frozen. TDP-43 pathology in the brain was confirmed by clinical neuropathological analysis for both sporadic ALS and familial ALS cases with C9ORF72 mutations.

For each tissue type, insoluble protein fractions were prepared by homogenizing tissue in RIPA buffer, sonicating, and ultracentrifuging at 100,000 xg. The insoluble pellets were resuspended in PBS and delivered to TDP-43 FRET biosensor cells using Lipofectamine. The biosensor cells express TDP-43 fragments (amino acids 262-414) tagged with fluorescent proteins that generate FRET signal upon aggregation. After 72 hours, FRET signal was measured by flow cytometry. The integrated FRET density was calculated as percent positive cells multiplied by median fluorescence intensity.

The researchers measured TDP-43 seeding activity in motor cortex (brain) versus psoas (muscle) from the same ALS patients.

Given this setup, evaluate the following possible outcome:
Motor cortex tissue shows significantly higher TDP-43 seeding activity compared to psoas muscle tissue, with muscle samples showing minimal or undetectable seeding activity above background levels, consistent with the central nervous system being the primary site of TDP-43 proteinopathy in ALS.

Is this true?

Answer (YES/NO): YES